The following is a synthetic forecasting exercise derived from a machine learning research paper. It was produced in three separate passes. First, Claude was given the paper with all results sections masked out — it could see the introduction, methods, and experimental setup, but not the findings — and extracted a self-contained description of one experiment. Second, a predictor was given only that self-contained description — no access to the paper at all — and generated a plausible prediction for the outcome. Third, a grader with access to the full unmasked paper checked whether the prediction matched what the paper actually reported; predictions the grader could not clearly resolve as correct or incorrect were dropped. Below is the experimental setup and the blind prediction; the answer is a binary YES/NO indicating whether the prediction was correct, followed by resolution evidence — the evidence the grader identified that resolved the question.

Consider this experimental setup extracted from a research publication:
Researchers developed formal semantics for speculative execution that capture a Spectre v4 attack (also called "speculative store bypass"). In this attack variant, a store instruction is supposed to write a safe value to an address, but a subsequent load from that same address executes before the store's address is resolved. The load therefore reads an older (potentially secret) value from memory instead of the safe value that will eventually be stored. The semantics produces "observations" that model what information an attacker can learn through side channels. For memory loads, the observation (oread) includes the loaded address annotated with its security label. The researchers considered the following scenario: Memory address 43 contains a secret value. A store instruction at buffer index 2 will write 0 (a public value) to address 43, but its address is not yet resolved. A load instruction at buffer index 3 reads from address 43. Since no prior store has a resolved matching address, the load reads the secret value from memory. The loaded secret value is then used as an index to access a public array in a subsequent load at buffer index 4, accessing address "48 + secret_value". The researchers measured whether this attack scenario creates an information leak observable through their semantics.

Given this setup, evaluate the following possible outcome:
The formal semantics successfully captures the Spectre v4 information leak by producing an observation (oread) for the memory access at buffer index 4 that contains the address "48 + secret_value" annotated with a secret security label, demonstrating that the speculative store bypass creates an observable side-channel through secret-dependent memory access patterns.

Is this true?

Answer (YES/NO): YES